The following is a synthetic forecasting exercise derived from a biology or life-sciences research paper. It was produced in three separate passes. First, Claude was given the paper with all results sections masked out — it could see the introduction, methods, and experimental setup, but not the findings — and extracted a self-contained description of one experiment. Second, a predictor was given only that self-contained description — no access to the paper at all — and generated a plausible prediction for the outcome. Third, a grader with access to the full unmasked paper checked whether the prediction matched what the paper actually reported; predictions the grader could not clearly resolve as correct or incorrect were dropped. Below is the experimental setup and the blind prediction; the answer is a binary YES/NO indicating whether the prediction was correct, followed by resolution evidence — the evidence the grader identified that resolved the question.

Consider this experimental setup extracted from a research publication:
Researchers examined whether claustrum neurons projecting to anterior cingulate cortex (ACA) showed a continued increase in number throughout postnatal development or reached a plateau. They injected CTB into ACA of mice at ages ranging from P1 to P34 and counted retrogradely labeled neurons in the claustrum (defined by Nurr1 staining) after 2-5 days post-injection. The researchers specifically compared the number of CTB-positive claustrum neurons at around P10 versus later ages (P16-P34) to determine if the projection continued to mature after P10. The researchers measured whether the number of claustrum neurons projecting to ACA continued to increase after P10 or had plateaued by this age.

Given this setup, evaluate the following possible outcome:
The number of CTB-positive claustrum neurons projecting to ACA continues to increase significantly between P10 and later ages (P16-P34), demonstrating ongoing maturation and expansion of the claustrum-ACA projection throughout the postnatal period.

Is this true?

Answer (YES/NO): NO